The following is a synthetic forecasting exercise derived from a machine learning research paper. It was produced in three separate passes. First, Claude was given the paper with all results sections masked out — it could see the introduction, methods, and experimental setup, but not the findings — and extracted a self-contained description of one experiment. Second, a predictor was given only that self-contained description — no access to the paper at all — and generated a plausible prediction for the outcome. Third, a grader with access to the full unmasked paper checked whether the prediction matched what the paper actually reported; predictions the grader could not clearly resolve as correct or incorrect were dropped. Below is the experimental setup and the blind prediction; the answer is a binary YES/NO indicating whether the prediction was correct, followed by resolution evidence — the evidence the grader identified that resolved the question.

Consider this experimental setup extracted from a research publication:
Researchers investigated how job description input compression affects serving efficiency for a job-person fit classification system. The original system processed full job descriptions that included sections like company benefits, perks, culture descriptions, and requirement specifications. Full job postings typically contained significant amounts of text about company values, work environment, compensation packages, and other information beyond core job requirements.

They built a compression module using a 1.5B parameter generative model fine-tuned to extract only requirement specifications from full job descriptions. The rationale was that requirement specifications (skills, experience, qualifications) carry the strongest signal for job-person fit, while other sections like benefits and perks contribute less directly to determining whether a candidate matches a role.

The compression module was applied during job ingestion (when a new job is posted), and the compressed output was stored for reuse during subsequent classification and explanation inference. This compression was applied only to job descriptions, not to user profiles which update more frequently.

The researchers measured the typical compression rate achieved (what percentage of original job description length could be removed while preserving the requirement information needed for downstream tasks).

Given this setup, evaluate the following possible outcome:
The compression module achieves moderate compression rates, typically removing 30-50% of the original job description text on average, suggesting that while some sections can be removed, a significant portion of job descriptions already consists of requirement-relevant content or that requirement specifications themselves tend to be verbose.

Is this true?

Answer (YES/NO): NO